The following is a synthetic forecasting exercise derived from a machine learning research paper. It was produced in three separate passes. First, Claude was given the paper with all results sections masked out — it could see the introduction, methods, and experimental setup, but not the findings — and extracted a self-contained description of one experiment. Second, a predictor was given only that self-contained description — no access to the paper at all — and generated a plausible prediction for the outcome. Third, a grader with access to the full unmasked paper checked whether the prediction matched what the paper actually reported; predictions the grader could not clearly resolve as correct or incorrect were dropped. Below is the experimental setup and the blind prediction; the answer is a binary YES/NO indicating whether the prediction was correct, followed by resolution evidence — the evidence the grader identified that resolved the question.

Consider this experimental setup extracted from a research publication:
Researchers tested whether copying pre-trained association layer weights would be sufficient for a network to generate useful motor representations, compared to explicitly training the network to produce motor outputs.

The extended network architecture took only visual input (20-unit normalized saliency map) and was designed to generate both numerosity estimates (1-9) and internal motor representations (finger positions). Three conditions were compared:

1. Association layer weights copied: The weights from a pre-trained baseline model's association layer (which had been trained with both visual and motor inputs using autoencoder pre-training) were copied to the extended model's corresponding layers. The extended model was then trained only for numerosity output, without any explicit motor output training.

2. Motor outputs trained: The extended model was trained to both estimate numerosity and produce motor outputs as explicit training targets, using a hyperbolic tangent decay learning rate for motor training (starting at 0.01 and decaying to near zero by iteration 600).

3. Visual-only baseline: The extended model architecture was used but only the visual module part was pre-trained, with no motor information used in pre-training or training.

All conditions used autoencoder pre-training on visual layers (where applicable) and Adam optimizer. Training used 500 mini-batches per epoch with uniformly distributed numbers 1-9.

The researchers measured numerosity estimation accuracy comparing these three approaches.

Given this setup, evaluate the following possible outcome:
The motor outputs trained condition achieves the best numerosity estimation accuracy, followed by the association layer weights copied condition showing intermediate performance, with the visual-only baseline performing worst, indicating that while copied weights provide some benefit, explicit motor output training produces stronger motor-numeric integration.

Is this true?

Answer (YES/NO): NO